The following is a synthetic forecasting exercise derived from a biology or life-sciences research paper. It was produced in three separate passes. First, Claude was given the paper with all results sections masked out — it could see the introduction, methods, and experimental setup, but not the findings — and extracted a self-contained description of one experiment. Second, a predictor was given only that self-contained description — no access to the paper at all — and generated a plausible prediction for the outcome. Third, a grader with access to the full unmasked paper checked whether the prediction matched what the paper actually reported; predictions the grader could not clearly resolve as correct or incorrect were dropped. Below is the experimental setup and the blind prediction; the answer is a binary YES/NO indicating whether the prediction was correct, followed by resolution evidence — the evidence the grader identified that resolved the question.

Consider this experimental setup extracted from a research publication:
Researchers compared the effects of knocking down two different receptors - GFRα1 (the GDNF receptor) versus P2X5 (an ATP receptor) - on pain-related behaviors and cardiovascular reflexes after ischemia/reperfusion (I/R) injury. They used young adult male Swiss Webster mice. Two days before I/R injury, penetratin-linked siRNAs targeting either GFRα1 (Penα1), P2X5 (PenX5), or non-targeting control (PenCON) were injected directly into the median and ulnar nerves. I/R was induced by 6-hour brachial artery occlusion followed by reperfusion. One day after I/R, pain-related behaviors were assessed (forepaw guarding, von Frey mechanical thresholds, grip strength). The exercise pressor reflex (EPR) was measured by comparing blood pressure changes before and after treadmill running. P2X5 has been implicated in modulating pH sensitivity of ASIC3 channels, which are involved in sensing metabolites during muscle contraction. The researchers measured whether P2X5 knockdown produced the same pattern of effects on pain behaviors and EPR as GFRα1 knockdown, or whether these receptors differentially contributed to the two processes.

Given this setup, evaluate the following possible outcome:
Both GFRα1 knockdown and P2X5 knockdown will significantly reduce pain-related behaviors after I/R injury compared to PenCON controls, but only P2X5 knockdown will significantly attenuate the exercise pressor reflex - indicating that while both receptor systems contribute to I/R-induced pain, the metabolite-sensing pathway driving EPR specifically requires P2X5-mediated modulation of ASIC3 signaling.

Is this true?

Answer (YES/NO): NO